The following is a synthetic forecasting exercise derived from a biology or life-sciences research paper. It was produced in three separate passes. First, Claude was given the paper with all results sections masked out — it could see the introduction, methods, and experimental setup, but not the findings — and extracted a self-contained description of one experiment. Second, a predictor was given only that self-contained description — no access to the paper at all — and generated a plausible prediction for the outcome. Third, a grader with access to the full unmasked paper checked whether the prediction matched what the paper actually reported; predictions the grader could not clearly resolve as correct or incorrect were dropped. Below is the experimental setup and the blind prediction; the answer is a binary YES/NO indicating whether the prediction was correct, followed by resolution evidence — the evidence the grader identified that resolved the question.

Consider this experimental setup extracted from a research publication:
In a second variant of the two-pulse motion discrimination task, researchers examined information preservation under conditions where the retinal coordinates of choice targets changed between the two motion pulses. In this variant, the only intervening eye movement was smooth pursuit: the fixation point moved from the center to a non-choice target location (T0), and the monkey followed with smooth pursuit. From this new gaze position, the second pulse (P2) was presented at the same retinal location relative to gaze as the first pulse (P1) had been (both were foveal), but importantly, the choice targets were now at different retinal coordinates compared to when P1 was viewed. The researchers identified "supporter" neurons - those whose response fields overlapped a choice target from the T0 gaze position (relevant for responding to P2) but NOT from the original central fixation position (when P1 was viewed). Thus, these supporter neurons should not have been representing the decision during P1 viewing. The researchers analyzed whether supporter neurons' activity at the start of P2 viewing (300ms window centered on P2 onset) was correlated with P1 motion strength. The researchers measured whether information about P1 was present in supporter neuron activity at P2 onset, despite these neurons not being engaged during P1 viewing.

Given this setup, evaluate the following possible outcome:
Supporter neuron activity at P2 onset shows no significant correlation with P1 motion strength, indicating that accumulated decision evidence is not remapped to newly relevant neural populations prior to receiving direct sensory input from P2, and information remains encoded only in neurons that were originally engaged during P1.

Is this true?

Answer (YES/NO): NO